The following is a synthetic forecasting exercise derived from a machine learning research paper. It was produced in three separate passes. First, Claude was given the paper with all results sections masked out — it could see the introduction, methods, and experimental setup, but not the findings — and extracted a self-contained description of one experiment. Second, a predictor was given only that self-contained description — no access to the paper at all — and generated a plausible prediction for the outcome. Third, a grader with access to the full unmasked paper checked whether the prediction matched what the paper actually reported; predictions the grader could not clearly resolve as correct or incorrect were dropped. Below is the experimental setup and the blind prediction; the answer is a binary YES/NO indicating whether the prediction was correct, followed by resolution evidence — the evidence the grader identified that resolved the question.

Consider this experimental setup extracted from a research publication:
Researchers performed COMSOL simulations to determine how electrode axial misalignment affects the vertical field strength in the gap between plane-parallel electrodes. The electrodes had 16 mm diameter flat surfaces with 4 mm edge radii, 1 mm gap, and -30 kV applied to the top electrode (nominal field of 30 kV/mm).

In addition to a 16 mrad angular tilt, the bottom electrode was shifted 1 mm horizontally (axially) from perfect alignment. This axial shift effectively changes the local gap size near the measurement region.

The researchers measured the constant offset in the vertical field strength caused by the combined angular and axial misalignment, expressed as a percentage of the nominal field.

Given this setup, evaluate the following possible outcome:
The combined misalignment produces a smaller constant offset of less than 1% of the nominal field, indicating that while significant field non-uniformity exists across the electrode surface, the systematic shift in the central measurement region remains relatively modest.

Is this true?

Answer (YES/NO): NO